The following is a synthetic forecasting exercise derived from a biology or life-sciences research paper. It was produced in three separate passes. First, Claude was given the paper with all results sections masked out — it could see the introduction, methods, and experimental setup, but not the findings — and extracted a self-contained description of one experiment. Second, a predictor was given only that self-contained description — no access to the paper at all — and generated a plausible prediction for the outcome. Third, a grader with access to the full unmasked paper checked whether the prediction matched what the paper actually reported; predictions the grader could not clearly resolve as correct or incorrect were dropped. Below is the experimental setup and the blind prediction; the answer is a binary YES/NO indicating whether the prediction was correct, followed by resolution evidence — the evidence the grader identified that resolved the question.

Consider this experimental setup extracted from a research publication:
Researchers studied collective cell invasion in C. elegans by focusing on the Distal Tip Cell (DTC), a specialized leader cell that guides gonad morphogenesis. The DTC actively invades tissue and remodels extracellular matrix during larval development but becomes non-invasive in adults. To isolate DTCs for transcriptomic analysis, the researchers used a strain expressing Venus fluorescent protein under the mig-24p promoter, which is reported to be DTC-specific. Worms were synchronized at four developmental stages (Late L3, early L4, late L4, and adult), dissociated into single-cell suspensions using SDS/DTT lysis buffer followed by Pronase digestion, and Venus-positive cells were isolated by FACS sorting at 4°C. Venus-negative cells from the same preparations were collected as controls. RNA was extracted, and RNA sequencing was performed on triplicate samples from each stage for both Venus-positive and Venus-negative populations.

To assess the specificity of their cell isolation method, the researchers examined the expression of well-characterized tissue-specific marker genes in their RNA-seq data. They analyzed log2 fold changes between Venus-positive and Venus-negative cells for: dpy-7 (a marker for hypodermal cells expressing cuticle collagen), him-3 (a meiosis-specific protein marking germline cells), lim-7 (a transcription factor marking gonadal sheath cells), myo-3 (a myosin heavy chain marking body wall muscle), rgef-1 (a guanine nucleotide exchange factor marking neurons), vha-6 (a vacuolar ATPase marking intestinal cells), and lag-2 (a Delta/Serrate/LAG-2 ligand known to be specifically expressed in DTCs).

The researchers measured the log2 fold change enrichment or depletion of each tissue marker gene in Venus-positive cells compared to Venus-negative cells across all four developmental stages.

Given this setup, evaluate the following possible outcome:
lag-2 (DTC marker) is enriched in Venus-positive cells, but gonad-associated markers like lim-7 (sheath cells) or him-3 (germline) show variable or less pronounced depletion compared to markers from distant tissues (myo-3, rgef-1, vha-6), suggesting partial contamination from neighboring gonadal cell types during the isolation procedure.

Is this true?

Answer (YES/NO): NO